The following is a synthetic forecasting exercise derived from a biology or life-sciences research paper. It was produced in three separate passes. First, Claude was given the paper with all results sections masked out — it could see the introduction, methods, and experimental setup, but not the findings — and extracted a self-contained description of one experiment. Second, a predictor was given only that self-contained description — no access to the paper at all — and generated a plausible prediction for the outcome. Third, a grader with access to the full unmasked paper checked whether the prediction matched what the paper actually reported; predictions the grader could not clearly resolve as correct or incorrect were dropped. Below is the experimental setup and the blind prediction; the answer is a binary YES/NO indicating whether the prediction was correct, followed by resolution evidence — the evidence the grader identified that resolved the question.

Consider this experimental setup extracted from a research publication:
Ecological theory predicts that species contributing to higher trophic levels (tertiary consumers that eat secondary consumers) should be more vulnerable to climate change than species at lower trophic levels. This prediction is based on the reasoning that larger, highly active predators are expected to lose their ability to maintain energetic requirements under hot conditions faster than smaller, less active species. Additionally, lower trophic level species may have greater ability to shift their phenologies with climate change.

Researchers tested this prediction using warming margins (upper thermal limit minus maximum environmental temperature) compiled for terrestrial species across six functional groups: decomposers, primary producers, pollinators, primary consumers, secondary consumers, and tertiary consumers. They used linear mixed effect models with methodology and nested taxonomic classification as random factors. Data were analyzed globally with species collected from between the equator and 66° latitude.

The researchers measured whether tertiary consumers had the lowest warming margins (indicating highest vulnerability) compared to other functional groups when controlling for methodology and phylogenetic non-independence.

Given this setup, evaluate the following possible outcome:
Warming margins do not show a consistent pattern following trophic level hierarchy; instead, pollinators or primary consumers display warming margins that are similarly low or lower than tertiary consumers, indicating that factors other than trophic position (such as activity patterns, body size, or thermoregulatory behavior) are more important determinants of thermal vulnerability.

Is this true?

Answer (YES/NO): NO